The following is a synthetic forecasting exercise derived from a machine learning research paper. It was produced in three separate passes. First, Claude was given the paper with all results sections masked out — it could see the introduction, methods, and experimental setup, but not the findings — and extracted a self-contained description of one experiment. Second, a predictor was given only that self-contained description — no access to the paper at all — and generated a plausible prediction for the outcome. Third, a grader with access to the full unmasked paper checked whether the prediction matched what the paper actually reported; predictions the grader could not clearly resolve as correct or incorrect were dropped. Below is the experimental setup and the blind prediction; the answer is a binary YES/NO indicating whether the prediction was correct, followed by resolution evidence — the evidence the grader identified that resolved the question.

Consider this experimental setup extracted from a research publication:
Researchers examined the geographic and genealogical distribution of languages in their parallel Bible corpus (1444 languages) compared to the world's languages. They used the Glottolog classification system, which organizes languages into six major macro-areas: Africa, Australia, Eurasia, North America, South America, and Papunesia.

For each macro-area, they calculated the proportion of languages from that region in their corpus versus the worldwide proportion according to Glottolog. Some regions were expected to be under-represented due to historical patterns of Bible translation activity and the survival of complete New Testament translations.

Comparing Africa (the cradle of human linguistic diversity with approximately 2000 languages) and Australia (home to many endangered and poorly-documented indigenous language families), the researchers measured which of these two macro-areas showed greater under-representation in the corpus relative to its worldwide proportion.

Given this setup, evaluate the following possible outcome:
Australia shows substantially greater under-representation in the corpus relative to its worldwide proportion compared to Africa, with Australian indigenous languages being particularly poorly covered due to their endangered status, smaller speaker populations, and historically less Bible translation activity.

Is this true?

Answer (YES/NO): NO